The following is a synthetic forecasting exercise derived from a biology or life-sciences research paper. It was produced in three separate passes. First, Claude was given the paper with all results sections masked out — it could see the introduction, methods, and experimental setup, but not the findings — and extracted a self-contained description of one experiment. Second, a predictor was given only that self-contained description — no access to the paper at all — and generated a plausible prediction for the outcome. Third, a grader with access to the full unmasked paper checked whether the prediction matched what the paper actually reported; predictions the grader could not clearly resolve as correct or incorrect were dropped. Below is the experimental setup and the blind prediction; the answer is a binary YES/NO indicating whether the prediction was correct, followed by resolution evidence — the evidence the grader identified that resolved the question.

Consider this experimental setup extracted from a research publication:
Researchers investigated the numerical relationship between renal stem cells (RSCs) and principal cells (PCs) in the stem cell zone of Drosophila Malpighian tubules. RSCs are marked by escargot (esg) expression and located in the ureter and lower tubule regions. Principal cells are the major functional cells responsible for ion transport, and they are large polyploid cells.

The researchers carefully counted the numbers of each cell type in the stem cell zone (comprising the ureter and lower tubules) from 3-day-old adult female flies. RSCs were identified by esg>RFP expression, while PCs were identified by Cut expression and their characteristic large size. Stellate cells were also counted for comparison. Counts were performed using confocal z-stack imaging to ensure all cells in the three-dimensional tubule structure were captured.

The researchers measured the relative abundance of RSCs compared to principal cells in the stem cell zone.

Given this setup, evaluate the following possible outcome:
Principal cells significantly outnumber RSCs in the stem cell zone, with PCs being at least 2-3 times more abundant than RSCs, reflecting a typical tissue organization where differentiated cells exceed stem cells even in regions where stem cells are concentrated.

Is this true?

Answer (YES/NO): NO